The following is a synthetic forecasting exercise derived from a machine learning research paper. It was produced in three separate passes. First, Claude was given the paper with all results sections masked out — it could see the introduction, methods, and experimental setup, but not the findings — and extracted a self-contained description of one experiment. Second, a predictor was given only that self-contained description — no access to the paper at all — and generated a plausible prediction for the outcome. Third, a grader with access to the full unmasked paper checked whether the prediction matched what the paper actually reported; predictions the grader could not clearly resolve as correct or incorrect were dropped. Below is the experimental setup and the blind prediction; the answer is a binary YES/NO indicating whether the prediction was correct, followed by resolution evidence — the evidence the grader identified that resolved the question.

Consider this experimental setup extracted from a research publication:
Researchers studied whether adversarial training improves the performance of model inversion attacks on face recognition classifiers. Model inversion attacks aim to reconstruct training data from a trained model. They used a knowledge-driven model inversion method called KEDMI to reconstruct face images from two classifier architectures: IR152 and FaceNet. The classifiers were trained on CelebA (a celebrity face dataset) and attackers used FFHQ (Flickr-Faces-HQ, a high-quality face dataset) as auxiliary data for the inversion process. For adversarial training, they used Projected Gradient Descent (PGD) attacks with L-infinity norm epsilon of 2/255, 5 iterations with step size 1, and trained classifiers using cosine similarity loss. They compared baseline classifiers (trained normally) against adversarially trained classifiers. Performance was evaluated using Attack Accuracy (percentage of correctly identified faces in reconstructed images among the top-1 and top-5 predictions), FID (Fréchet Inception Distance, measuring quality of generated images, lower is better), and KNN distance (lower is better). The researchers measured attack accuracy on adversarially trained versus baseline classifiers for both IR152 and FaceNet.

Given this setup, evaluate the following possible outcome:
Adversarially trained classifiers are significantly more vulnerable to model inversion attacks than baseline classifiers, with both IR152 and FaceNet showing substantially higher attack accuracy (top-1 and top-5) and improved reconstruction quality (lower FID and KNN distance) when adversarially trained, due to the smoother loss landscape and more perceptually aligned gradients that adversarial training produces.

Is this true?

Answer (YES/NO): YES